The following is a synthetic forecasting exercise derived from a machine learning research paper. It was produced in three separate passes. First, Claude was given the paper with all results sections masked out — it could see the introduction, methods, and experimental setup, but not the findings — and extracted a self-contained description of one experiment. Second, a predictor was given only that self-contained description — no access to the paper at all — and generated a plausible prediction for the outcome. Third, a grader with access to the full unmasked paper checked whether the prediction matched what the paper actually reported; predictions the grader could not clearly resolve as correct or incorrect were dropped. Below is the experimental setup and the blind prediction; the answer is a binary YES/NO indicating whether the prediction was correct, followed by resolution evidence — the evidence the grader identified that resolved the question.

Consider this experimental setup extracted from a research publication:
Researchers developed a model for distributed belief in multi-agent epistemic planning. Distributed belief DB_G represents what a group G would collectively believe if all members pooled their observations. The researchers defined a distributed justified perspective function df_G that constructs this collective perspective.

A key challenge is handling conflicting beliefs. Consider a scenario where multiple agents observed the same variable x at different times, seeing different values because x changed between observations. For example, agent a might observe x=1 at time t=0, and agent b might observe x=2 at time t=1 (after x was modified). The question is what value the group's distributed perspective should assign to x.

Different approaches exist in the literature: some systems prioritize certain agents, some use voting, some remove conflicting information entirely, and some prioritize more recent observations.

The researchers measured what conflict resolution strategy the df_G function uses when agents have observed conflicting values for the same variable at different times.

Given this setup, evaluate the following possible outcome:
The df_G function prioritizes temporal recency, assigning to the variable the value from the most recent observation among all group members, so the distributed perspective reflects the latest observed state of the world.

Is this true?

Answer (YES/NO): YES